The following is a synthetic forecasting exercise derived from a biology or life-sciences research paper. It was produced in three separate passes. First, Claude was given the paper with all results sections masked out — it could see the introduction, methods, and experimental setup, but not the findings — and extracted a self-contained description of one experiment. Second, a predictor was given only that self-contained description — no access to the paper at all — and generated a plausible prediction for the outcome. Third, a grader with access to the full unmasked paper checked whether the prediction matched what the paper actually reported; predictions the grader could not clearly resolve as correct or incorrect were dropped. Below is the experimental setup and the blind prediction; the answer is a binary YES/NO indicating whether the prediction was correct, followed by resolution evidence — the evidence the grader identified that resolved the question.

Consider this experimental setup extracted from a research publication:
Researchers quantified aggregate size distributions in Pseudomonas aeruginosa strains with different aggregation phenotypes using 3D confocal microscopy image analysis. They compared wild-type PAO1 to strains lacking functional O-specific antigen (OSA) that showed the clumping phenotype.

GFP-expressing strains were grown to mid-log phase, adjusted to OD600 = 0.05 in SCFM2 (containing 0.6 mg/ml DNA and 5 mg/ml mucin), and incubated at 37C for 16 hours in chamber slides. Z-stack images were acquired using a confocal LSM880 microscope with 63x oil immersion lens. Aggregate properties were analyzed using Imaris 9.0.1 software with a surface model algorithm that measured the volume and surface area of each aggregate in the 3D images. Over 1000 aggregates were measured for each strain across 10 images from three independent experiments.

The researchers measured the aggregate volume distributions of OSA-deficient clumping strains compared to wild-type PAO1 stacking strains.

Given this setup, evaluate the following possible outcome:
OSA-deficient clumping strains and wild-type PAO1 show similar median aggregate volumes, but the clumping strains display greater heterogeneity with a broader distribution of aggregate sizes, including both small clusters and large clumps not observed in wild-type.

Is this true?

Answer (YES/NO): NO